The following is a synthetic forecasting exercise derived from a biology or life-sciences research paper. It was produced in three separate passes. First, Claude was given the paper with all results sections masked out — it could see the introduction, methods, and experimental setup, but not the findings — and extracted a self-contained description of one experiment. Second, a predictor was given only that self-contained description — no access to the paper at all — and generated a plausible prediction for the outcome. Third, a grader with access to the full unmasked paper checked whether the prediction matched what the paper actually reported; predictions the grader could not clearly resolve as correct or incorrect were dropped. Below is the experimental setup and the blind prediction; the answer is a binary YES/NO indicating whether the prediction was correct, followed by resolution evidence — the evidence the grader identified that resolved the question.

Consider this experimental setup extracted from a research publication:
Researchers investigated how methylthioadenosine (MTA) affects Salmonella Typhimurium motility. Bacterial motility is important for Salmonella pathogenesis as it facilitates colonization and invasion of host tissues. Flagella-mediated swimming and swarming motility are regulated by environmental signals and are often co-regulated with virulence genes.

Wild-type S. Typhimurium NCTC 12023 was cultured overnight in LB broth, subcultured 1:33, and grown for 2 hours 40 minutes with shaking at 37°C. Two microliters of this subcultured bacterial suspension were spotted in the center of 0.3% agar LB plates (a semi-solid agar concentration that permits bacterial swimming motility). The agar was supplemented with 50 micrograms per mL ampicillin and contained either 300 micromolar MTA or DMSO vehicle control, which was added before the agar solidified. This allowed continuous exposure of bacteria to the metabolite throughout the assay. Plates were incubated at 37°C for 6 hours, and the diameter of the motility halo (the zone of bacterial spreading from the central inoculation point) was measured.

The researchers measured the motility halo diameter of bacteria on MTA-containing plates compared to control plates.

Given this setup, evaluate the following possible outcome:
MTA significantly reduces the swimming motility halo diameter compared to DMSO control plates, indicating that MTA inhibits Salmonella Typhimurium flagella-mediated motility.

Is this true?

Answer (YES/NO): YES